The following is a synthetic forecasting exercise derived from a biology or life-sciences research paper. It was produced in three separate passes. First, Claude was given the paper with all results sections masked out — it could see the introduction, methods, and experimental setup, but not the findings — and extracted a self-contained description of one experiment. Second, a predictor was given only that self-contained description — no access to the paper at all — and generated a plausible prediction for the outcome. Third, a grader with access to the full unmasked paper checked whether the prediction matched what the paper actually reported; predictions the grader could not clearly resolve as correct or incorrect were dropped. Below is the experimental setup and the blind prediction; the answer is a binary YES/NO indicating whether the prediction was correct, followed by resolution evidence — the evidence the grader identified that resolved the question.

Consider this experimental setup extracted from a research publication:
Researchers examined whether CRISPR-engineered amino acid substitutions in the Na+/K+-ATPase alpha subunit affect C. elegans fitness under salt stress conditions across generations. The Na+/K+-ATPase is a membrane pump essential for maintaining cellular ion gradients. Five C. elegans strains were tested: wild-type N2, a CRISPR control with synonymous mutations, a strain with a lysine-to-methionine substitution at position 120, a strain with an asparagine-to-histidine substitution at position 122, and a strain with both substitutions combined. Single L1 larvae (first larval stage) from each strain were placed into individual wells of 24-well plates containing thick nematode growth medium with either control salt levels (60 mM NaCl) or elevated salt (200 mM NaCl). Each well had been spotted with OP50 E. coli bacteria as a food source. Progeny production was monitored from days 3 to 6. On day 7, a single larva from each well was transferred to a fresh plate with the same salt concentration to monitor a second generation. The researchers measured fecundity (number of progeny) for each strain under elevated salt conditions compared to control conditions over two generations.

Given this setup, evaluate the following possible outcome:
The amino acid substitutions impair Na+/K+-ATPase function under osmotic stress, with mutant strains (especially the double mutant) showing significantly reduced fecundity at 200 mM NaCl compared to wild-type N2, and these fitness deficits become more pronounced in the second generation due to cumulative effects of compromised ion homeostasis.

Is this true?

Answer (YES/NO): NO